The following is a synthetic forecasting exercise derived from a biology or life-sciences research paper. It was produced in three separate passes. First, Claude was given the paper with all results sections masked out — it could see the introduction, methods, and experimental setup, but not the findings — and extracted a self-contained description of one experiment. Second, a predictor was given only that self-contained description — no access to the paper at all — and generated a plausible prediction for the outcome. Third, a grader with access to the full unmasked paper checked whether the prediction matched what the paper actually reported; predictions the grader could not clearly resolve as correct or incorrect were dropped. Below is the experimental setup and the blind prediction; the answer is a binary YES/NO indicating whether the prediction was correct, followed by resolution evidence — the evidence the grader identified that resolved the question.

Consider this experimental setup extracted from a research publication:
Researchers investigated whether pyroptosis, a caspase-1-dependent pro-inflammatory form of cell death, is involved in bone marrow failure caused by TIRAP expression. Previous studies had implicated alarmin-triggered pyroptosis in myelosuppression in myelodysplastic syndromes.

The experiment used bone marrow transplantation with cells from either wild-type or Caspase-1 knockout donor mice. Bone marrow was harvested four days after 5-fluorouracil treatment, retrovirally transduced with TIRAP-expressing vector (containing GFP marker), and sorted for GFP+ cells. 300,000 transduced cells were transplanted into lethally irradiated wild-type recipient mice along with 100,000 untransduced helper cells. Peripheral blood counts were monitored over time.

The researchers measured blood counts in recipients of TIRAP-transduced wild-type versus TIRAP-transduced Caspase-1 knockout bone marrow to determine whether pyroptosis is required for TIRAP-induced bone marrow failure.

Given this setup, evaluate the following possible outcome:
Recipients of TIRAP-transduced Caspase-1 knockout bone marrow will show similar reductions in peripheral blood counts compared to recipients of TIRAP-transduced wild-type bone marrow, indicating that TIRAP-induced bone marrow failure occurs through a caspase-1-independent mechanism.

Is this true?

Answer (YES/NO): YES